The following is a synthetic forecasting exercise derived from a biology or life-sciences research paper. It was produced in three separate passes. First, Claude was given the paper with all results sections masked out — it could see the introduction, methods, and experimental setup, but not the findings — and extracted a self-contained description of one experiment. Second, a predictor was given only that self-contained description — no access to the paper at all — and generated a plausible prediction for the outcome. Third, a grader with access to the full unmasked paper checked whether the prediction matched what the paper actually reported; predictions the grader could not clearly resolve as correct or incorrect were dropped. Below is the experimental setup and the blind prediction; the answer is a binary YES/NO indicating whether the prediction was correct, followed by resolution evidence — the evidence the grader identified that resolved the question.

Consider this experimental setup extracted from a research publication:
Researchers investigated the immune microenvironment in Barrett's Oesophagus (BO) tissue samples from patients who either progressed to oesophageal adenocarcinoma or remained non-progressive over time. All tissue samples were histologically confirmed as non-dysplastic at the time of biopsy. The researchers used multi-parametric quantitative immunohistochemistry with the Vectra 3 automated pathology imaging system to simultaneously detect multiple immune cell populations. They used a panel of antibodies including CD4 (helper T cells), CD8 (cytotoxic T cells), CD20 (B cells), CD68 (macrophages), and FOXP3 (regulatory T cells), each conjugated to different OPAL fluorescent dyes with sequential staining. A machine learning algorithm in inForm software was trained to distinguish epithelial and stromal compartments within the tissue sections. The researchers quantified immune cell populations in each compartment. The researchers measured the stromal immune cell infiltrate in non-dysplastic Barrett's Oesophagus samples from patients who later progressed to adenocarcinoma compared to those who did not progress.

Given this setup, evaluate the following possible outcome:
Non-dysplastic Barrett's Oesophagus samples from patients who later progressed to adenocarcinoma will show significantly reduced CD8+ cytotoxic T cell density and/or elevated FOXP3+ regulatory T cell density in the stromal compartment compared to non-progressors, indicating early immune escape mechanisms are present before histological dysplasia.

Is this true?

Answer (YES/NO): NO